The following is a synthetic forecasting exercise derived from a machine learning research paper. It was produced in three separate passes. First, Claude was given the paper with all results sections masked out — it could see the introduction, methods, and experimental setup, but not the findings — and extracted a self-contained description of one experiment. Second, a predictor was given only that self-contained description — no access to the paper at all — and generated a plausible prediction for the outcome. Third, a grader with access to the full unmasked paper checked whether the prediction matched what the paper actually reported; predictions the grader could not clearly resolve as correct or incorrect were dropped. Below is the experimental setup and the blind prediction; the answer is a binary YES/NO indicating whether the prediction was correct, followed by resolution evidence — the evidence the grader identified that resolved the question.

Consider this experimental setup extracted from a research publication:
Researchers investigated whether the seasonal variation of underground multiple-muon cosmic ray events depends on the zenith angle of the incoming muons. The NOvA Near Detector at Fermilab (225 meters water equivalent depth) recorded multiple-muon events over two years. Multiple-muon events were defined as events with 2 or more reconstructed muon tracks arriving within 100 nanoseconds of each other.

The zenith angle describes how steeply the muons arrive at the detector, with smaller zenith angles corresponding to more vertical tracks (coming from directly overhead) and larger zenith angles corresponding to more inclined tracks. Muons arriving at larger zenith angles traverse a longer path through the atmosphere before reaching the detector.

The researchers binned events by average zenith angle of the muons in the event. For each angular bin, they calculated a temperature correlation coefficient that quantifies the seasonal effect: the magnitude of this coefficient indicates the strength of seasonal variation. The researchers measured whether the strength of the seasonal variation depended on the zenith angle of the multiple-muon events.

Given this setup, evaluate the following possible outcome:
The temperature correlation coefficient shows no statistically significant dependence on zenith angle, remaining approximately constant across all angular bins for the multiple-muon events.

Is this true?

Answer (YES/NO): YES